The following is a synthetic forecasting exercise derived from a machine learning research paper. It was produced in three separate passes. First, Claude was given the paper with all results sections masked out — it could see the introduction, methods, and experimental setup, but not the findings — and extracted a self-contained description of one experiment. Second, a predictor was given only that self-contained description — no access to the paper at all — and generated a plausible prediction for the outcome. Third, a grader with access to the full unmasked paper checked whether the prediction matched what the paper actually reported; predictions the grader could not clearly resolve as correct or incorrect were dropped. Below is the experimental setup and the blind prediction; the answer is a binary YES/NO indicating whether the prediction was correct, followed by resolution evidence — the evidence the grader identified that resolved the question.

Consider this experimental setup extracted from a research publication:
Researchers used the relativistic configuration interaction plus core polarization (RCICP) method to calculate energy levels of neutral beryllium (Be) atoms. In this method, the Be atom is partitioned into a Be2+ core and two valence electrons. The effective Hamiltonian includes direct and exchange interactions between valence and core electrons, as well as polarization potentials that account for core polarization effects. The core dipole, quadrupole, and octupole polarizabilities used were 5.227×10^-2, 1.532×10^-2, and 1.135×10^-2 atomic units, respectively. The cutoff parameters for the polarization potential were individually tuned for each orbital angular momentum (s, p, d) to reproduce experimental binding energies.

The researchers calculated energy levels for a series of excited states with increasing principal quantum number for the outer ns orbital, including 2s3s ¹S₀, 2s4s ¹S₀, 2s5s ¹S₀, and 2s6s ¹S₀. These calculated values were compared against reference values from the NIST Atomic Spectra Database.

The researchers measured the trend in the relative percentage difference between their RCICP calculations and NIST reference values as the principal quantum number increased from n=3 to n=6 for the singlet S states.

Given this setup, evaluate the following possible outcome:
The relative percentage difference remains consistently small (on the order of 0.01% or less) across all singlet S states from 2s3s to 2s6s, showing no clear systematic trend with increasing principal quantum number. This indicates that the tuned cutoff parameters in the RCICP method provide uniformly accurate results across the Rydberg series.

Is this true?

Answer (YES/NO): NO